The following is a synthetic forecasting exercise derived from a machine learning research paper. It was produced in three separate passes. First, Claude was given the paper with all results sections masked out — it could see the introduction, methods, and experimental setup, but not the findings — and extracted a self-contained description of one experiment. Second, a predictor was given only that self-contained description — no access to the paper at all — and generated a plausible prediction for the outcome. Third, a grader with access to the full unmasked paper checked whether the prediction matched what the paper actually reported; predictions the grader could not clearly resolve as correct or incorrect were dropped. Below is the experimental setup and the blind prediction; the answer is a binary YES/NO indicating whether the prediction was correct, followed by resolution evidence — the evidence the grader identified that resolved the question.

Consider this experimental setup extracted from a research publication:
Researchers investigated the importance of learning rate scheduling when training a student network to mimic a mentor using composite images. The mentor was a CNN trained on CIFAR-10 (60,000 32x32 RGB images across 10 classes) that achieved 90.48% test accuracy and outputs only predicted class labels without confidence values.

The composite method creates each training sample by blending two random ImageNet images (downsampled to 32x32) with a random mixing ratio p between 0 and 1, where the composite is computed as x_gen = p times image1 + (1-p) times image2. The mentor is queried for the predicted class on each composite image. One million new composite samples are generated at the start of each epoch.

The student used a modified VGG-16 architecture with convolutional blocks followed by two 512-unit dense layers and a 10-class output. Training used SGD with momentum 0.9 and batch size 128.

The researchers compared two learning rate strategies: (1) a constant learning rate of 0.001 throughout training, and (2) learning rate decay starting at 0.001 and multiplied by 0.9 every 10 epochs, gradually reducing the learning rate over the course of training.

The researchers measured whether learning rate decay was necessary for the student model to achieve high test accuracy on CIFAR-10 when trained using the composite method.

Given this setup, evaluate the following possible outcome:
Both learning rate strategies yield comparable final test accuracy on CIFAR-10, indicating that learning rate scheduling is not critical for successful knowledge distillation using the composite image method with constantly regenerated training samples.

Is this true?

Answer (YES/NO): NO